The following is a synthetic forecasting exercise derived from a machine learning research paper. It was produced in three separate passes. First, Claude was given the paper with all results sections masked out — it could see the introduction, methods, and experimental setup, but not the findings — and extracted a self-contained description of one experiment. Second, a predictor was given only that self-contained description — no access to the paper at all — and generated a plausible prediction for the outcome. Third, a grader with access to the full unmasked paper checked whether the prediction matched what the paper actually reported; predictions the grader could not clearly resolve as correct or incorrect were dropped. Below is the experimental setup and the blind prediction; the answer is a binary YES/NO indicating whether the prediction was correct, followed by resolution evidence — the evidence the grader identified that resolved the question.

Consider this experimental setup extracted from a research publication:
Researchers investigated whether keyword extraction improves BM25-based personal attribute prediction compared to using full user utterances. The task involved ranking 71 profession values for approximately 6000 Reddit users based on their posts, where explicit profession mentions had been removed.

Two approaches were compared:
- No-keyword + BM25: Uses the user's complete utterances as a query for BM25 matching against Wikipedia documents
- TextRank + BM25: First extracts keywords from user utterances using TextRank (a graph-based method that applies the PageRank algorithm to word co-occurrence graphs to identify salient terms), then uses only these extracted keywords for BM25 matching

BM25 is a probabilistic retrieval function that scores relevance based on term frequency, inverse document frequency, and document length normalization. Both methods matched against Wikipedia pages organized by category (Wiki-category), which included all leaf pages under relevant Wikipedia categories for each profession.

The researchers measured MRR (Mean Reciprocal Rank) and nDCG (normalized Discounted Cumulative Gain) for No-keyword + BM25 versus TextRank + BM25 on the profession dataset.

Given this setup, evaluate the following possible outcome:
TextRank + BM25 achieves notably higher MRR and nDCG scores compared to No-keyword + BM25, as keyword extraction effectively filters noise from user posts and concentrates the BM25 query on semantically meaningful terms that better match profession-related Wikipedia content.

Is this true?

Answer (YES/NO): YES